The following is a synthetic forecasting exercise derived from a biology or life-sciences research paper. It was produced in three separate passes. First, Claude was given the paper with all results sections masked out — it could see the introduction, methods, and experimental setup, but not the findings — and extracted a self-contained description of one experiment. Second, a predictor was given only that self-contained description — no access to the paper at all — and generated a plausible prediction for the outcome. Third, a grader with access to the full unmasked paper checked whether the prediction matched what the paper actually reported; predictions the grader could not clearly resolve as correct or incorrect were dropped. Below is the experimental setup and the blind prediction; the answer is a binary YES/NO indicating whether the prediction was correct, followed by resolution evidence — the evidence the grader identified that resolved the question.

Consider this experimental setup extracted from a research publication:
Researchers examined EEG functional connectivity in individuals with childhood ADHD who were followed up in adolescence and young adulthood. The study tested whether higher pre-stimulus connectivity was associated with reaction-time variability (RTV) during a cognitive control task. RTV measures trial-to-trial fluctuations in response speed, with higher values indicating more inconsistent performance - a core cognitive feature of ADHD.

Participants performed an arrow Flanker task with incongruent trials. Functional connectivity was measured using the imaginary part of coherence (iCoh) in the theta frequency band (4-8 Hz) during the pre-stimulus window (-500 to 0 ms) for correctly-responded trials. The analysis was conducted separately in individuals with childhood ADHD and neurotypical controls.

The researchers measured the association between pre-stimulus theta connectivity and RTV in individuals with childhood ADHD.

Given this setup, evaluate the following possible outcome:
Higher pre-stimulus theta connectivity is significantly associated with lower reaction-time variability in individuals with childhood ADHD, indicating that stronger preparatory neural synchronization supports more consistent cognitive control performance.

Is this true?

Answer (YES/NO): NO